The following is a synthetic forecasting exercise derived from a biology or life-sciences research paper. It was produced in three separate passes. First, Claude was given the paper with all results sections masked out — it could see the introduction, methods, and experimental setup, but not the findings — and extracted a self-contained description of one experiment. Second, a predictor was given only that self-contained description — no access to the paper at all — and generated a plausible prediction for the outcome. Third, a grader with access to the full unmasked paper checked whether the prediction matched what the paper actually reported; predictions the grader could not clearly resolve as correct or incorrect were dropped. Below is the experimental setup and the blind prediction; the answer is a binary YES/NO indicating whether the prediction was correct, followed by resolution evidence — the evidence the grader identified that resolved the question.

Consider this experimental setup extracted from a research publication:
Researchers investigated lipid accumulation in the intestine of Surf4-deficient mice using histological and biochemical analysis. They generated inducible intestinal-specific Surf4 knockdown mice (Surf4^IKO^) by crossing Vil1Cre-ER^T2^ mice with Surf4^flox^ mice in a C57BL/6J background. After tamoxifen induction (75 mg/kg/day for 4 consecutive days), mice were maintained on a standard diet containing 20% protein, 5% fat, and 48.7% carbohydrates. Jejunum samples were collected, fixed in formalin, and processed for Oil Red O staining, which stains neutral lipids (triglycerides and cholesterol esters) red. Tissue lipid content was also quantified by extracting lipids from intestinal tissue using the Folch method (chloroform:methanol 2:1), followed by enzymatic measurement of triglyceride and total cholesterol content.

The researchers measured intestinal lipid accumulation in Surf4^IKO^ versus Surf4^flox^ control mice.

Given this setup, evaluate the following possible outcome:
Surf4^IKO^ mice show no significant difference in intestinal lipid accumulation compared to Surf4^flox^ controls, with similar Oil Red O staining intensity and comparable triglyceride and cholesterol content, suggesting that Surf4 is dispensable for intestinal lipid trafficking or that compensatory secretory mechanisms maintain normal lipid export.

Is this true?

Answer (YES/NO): NO